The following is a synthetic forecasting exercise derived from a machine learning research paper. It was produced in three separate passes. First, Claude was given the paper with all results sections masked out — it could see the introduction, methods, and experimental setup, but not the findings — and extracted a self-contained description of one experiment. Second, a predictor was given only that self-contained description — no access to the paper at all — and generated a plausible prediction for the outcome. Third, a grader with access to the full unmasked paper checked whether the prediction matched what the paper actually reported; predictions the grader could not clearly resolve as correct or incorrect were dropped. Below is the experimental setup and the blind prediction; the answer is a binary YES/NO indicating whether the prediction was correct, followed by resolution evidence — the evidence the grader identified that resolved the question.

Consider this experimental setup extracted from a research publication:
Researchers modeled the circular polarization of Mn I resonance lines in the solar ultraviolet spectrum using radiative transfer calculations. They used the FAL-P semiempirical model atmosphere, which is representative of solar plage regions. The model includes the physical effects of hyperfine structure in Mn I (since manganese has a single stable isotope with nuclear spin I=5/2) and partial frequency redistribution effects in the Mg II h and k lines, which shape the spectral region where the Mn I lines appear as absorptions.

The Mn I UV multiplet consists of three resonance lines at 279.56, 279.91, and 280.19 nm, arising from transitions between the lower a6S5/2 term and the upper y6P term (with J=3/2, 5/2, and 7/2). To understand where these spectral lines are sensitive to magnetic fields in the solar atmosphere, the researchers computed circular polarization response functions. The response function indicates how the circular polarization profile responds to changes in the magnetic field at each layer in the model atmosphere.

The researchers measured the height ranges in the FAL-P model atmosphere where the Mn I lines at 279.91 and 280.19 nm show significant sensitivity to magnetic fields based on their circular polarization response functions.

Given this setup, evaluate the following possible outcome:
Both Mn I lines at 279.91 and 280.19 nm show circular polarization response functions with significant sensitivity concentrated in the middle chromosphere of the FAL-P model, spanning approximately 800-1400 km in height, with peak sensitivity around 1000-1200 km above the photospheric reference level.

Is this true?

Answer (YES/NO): NO